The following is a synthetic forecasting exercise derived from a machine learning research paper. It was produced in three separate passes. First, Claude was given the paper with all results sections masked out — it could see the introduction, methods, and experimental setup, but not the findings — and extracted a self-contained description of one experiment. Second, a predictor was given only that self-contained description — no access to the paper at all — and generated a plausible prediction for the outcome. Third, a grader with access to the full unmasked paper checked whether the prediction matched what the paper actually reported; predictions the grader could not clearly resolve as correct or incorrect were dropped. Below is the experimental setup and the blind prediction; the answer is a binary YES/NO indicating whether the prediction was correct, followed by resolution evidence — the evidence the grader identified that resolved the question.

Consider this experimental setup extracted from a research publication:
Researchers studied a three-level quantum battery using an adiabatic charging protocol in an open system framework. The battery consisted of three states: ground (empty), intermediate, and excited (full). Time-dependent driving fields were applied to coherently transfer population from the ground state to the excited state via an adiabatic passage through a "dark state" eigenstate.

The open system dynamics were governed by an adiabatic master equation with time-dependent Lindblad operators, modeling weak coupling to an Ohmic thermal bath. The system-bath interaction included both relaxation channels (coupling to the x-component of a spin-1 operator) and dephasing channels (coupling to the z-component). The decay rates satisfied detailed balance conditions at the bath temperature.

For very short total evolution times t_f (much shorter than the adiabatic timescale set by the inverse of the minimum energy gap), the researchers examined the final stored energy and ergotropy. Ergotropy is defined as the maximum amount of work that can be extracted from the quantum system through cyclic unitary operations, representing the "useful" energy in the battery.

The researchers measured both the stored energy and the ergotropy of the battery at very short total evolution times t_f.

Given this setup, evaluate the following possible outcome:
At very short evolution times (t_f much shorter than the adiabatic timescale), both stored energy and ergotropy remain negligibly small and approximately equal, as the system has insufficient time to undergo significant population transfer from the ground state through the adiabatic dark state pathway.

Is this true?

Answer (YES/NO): YES